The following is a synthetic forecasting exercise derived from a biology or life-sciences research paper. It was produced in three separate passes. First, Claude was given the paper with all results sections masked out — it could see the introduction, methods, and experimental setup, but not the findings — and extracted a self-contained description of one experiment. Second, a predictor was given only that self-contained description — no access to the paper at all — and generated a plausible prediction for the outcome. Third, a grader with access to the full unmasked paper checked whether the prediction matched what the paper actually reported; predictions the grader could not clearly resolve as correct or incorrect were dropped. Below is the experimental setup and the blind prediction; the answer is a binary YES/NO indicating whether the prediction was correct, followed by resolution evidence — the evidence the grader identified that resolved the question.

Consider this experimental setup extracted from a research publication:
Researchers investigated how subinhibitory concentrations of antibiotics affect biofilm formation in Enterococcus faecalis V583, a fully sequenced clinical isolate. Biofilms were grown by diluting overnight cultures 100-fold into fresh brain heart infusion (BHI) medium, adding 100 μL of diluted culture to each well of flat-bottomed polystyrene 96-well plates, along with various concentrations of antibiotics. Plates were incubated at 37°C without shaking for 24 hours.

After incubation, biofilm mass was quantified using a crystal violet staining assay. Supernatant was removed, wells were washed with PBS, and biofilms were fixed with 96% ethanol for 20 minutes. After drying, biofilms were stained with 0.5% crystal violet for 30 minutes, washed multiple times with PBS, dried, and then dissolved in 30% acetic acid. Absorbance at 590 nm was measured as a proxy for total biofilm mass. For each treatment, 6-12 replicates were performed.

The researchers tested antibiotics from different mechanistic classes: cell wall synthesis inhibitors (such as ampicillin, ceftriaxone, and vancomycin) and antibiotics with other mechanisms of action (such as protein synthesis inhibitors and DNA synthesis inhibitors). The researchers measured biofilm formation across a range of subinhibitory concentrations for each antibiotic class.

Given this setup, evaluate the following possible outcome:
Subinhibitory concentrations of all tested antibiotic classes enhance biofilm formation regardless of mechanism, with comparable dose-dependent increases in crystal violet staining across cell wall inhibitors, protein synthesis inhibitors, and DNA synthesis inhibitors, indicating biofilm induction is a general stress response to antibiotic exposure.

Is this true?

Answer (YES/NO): NO